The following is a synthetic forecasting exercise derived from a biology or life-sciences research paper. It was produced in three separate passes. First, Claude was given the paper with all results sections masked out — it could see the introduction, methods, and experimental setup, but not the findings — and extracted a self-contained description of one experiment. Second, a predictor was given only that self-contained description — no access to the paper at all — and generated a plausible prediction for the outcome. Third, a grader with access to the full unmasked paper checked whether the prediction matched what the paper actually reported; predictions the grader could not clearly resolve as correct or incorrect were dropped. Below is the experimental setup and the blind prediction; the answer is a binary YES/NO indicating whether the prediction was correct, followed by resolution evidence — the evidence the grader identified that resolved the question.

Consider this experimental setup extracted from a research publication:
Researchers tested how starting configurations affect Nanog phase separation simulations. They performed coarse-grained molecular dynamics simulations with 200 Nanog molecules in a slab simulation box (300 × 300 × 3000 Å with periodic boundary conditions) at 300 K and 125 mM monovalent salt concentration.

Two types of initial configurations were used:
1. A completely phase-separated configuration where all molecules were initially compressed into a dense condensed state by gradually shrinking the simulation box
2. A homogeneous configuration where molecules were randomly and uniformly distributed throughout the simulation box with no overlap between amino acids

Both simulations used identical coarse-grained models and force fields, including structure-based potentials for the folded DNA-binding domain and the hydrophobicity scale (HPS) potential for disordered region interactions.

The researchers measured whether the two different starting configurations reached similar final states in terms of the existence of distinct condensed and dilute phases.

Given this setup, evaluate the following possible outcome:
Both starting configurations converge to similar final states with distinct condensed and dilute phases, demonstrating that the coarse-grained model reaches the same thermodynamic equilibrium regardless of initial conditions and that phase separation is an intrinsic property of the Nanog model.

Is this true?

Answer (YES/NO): NO